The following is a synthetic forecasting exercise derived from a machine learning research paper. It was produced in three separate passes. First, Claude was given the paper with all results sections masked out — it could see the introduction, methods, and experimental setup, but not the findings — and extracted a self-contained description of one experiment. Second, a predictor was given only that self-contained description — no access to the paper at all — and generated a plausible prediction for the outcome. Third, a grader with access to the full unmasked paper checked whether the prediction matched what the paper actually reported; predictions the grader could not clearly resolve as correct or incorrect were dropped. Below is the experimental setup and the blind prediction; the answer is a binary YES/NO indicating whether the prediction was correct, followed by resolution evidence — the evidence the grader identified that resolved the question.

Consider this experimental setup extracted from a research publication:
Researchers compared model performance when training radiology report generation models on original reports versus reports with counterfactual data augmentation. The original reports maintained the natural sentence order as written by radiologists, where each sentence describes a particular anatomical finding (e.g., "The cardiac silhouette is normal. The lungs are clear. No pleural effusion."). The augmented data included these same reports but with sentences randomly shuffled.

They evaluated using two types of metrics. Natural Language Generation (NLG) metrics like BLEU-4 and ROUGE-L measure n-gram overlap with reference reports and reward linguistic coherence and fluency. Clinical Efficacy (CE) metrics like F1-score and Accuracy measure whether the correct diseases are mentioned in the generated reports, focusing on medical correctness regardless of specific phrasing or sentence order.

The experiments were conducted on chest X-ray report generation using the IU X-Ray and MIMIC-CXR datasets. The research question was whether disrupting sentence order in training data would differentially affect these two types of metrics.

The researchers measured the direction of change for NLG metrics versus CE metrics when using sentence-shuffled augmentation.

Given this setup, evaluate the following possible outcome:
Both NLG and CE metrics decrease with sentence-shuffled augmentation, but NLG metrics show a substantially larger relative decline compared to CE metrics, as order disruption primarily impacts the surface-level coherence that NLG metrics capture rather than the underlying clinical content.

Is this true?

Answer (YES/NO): NO